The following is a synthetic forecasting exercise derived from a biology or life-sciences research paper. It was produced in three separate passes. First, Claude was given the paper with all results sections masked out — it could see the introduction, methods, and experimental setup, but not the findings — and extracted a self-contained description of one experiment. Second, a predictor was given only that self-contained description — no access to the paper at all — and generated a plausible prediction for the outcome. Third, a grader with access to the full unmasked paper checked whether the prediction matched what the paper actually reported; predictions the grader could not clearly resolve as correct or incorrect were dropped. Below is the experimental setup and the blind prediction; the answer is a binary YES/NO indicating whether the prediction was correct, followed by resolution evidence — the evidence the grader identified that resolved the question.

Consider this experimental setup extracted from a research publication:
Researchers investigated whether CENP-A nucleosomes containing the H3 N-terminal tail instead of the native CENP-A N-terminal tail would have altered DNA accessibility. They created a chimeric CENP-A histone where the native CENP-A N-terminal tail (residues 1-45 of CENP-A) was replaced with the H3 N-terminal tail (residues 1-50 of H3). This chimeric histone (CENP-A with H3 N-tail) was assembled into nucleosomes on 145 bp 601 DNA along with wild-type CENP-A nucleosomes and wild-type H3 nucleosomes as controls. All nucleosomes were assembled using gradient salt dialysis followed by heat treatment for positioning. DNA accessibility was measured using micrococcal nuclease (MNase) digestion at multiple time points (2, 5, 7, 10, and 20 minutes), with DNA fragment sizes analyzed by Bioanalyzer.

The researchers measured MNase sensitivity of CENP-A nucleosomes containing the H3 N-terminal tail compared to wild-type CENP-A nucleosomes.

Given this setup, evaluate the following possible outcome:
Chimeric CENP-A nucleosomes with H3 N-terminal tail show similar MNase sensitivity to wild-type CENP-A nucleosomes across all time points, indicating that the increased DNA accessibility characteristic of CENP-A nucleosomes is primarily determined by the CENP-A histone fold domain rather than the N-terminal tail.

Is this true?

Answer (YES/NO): NO